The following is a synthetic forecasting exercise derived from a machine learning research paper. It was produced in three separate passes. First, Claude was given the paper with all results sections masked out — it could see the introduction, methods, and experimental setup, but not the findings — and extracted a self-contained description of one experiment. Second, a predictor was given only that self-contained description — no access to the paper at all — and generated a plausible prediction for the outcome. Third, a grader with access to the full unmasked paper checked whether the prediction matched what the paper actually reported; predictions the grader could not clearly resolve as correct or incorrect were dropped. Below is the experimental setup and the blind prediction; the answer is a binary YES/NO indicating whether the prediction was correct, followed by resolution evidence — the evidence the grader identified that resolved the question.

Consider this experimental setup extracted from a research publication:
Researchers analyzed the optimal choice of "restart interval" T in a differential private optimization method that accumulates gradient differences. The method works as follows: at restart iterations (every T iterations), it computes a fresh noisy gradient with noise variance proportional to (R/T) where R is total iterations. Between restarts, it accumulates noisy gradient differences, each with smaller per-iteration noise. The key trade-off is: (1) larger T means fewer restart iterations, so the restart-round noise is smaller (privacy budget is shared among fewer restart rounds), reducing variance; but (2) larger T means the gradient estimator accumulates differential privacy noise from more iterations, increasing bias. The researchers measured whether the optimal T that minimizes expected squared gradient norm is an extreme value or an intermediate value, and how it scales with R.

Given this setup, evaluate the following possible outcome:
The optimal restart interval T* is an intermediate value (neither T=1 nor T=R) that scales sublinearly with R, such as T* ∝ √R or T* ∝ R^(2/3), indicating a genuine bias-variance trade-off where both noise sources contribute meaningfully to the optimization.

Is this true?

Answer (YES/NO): NO